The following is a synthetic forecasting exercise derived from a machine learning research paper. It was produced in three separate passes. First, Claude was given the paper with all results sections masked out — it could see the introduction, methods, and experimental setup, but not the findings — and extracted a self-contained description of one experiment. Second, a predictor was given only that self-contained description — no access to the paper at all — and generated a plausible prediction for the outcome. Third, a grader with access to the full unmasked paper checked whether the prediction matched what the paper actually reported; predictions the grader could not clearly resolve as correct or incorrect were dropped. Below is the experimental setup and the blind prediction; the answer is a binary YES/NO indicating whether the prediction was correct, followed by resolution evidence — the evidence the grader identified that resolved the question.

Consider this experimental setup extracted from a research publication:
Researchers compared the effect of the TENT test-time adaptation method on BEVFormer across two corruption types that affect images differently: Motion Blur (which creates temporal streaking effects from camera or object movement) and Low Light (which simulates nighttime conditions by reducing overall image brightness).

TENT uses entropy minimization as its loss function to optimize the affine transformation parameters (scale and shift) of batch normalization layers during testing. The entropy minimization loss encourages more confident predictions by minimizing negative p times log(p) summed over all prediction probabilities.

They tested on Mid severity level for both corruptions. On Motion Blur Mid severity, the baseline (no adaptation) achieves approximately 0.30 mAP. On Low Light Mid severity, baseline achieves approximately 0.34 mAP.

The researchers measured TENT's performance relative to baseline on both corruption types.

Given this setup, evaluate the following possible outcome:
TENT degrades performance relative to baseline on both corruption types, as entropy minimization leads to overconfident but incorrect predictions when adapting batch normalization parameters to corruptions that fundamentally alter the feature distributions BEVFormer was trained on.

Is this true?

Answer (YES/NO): YES